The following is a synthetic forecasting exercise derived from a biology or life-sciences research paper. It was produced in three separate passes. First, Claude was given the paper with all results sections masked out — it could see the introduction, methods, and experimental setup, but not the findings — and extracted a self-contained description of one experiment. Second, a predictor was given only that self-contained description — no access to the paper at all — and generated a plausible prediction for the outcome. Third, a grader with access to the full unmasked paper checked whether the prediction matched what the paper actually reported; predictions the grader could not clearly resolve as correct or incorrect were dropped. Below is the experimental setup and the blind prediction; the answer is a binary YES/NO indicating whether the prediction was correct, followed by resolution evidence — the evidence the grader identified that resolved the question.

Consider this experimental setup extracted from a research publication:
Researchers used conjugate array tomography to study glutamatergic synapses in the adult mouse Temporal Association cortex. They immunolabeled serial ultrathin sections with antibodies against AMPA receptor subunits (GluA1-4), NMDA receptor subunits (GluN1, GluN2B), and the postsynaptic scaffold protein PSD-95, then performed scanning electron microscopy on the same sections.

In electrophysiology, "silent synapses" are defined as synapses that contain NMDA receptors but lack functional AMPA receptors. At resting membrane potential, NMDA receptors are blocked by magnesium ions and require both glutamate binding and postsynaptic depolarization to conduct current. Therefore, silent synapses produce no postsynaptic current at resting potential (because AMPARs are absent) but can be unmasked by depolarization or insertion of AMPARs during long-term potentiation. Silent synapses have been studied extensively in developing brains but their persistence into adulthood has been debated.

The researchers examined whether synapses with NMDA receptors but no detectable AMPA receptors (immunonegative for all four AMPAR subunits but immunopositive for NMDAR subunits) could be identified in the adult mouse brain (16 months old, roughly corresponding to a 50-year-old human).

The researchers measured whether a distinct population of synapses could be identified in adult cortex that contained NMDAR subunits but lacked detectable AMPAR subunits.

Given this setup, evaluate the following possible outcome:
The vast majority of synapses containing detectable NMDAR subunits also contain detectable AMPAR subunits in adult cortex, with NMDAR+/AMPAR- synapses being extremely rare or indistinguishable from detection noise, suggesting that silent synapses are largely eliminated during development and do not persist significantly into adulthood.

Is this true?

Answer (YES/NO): NO